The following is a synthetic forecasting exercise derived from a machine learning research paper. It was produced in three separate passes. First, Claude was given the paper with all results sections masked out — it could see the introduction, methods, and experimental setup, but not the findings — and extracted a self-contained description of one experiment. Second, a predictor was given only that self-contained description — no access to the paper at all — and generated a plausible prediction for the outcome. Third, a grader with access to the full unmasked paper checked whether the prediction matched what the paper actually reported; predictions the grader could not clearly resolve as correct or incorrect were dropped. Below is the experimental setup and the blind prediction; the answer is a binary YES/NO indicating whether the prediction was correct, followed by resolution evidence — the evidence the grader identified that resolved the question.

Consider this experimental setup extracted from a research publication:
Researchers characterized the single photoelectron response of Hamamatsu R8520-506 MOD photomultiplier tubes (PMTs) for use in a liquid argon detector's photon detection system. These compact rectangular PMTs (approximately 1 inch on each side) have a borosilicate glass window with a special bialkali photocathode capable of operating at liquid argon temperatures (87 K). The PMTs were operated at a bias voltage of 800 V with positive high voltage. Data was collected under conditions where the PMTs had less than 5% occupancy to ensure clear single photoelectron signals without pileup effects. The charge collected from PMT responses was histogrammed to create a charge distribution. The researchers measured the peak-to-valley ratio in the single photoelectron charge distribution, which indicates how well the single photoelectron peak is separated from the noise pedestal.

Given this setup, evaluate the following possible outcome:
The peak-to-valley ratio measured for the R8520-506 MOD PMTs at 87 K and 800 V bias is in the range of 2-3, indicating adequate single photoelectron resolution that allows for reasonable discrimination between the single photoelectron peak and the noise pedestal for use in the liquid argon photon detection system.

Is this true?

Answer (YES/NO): YES